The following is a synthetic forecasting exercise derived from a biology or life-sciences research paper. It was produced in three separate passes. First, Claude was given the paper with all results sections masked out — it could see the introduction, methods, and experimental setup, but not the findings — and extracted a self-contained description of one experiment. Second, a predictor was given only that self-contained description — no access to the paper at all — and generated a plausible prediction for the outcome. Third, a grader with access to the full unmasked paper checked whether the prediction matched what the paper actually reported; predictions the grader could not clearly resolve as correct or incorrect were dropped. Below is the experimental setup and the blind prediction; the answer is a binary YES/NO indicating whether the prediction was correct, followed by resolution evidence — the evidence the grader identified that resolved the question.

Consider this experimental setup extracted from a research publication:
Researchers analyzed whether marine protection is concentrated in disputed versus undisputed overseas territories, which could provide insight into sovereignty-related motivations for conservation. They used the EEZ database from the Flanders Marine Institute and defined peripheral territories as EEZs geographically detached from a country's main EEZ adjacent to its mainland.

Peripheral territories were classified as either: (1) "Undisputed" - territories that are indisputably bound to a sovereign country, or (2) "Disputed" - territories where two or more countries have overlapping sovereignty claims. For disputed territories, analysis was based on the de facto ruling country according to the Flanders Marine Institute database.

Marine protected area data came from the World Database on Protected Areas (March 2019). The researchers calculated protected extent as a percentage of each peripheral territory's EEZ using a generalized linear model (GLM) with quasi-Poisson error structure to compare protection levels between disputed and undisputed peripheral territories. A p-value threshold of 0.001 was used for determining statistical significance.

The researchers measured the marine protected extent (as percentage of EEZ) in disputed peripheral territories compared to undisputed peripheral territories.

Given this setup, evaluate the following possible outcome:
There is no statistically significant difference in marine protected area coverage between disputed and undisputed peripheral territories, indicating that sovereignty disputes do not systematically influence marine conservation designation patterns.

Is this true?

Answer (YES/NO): YES